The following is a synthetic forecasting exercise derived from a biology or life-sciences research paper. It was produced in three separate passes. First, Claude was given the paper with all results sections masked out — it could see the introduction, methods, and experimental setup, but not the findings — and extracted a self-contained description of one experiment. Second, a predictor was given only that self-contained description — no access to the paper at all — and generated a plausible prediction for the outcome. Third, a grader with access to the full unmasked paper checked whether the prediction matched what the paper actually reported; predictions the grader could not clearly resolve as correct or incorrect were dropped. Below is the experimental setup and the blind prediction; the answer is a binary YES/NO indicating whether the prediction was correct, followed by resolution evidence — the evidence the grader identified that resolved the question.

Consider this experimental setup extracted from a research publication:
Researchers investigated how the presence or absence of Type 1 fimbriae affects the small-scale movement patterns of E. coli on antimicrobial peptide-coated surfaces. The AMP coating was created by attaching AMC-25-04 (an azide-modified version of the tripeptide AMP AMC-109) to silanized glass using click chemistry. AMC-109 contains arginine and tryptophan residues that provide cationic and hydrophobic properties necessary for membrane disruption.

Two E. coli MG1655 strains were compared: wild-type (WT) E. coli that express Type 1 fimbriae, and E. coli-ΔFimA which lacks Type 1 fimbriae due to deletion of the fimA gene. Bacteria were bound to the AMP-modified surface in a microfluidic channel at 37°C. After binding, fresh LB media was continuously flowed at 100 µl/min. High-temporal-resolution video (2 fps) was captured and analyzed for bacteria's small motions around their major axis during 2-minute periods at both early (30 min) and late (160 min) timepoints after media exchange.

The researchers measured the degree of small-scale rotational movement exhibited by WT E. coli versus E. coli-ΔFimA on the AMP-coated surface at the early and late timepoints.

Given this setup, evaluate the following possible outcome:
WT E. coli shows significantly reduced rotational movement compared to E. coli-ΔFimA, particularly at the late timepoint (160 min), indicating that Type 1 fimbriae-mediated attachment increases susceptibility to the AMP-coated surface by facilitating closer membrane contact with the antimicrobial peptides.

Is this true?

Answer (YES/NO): NO